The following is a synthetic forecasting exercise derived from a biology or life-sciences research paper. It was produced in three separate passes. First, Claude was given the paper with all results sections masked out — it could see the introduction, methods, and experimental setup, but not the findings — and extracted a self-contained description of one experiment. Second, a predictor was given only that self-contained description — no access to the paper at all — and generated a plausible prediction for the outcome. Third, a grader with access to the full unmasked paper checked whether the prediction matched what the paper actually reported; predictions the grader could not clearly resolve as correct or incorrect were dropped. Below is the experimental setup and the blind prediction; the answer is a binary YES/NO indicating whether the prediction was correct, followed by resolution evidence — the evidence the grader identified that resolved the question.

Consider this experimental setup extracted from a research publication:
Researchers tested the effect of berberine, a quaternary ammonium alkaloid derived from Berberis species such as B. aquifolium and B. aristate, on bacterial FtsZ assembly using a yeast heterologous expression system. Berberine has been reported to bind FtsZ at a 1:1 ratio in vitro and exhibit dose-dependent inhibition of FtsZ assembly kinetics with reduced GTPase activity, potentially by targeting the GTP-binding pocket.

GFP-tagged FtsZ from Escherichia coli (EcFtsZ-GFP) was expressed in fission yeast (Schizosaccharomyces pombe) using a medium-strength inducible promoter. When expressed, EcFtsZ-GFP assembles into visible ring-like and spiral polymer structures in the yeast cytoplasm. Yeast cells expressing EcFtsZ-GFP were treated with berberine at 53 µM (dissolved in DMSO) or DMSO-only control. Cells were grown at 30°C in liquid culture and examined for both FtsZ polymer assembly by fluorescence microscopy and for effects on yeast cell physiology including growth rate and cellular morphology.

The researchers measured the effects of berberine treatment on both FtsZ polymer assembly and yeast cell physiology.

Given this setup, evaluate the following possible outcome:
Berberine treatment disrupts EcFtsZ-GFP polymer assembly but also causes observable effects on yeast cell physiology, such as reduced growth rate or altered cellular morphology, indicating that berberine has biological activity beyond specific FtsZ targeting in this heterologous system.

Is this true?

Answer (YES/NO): YES